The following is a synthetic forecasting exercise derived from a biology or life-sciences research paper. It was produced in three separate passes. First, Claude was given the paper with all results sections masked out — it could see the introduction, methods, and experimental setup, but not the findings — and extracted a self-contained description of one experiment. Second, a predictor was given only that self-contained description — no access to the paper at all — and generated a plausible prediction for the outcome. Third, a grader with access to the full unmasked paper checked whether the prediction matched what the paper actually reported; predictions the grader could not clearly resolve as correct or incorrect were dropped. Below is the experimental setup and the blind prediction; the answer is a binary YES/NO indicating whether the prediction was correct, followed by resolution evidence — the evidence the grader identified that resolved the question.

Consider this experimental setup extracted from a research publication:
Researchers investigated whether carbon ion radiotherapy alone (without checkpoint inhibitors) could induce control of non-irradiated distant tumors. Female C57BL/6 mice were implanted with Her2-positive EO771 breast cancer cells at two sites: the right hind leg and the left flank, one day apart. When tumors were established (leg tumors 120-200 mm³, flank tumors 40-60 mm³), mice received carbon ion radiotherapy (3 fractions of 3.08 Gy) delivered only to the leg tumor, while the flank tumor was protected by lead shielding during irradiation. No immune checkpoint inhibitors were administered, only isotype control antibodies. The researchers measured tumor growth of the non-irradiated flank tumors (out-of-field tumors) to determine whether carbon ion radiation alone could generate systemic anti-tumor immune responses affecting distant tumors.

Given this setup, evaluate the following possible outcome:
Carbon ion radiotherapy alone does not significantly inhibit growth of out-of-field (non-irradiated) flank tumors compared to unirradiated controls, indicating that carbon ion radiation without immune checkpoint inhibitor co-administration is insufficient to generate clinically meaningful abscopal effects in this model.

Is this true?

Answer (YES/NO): YES